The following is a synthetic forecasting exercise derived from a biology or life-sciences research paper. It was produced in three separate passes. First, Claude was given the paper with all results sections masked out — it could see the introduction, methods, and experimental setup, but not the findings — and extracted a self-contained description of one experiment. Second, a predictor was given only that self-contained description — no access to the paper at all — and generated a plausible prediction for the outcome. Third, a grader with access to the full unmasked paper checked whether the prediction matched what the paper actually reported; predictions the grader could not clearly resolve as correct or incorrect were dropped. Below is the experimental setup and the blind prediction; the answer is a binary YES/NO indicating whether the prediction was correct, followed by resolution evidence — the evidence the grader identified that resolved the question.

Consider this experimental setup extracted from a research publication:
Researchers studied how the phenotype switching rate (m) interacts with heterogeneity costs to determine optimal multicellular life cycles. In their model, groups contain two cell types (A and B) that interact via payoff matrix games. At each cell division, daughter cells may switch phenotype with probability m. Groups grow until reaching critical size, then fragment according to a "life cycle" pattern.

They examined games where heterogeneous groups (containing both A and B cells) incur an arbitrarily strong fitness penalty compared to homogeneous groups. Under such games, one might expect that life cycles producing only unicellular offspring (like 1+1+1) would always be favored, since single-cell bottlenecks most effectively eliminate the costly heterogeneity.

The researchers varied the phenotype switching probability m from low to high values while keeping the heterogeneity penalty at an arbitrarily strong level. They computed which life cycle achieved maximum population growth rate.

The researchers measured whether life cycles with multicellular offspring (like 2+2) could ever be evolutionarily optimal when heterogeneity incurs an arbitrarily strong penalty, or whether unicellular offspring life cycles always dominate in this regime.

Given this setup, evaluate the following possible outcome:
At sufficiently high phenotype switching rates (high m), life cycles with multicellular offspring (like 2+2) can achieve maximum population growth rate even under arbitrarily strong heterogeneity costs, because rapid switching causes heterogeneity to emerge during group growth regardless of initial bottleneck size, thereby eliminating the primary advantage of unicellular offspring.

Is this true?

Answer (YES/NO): NO